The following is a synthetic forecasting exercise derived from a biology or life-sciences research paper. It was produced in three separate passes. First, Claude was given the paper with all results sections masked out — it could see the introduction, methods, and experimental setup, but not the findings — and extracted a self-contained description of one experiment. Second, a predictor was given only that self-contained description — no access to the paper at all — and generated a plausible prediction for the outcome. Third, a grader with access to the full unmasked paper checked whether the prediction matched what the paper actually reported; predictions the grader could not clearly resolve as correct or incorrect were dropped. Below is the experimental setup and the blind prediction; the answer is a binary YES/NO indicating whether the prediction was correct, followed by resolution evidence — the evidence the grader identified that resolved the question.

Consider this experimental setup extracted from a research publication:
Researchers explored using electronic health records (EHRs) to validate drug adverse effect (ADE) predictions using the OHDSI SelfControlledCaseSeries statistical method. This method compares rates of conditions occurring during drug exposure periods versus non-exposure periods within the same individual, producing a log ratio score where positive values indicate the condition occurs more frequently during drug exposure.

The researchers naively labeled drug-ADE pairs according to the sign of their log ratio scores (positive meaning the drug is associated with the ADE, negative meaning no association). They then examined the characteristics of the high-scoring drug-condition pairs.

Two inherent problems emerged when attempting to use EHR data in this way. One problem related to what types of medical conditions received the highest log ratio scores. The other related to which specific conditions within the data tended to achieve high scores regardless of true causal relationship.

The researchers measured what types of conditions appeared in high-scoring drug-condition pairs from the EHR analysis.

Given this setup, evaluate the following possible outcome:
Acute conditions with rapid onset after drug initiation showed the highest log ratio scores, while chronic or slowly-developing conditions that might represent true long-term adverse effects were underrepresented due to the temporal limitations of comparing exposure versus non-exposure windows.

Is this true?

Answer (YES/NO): NO